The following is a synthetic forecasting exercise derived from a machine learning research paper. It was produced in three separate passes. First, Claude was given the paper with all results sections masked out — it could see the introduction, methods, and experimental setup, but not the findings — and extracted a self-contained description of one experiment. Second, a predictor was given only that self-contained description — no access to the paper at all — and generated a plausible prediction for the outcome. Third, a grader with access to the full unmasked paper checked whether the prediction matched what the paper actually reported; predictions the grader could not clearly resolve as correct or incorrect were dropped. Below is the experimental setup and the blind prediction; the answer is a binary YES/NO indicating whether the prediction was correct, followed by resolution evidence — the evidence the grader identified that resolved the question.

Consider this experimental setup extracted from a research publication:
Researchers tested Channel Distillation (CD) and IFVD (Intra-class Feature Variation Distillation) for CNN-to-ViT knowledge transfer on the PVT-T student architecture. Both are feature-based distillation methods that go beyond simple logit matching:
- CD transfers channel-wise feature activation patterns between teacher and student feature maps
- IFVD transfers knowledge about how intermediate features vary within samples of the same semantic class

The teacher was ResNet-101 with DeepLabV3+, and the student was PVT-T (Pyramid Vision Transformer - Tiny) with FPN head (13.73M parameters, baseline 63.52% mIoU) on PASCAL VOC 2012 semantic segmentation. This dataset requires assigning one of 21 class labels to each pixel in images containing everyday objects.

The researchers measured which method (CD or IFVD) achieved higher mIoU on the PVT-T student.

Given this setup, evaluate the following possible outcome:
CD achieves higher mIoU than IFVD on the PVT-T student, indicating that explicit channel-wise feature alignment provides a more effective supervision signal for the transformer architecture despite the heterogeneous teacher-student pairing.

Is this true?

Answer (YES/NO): NO